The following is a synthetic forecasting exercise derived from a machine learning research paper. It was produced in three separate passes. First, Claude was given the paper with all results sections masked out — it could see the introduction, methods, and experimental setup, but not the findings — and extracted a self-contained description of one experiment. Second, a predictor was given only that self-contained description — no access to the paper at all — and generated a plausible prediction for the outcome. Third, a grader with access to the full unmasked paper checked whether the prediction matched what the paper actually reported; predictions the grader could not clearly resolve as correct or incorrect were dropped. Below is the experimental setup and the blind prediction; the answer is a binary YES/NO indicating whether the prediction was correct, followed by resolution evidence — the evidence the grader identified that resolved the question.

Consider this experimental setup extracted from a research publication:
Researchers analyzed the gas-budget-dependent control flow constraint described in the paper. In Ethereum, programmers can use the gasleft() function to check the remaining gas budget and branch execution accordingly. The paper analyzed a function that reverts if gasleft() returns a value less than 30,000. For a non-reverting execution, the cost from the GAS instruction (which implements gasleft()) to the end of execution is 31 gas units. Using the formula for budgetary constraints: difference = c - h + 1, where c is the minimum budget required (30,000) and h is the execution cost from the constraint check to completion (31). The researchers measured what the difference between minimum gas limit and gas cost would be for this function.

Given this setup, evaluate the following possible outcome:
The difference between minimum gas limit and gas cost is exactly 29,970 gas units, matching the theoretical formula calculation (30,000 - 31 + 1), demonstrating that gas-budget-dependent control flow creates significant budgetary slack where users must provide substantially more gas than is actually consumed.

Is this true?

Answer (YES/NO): YES